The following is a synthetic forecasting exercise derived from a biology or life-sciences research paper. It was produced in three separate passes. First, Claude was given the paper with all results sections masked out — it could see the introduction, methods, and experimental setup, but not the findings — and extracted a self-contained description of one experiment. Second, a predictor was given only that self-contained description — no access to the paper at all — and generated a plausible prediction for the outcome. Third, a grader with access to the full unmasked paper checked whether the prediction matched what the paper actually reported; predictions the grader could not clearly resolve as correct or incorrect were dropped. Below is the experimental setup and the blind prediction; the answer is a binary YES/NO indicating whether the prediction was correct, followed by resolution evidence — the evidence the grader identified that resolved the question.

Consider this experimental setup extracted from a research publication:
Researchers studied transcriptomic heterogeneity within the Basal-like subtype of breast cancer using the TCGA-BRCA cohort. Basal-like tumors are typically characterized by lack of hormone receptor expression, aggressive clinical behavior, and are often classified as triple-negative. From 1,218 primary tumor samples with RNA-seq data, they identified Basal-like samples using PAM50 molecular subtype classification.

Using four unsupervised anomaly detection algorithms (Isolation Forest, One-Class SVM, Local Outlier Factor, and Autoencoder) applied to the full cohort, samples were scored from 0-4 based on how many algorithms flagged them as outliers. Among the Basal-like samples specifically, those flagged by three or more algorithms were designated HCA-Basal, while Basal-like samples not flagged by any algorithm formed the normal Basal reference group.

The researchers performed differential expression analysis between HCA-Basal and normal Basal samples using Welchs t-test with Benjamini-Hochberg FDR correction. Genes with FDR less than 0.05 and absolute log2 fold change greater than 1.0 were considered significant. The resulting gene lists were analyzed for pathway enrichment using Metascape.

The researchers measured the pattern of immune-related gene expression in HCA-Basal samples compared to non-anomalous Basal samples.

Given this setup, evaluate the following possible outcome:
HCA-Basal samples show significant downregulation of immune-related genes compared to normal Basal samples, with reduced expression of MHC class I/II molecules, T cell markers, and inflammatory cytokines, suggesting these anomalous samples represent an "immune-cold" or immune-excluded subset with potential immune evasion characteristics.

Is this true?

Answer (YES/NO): YES